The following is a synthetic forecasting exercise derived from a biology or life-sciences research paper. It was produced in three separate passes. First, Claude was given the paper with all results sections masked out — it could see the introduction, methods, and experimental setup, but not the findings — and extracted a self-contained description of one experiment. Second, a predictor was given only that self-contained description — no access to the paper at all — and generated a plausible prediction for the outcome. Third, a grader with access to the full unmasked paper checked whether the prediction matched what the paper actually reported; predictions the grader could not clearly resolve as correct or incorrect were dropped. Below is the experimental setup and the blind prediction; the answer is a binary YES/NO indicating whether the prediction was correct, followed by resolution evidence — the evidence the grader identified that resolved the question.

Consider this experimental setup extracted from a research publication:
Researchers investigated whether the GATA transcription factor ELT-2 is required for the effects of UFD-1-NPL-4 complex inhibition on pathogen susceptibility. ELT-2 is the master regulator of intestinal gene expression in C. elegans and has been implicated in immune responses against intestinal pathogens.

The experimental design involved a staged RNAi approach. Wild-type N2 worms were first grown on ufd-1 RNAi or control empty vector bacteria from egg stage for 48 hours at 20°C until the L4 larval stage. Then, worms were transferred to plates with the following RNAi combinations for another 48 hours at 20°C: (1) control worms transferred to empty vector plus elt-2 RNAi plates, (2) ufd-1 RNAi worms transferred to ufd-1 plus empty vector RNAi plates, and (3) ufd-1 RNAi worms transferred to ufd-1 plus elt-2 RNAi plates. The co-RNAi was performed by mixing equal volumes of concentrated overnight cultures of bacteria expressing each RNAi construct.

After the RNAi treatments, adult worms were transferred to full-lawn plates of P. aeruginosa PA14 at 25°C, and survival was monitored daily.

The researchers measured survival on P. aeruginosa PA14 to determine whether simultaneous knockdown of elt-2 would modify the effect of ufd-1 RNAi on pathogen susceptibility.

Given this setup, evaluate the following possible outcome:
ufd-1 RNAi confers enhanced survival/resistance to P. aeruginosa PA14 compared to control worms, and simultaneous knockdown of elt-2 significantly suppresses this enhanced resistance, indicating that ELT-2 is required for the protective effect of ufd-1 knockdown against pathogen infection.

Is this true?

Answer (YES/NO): NO